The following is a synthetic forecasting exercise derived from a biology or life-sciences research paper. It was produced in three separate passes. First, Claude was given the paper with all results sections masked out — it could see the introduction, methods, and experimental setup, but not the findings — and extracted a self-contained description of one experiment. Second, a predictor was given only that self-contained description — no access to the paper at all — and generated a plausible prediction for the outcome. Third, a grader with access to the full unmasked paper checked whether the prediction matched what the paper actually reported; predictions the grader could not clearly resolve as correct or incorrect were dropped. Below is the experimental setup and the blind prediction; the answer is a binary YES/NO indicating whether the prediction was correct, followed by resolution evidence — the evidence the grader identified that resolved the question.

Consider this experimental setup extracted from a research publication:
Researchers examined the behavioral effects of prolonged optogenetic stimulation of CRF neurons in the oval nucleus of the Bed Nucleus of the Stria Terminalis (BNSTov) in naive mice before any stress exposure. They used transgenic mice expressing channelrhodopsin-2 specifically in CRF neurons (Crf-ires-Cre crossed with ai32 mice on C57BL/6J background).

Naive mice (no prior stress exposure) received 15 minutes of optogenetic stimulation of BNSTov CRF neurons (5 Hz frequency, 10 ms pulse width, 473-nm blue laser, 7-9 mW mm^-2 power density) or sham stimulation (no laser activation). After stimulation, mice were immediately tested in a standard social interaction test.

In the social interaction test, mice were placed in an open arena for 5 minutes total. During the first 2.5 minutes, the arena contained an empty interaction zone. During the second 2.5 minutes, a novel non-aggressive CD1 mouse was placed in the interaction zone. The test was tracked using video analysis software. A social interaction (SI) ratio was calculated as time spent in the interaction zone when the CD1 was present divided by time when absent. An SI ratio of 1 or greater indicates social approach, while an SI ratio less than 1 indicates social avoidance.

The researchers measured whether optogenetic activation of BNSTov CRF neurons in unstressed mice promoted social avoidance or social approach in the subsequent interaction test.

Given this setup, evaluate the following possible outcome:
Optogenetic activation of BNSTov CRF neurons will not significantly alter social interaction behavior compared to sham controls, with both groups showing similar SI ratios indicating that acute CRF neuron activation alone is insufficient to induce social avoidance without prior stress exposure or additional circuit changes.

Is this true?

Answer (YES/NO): NO